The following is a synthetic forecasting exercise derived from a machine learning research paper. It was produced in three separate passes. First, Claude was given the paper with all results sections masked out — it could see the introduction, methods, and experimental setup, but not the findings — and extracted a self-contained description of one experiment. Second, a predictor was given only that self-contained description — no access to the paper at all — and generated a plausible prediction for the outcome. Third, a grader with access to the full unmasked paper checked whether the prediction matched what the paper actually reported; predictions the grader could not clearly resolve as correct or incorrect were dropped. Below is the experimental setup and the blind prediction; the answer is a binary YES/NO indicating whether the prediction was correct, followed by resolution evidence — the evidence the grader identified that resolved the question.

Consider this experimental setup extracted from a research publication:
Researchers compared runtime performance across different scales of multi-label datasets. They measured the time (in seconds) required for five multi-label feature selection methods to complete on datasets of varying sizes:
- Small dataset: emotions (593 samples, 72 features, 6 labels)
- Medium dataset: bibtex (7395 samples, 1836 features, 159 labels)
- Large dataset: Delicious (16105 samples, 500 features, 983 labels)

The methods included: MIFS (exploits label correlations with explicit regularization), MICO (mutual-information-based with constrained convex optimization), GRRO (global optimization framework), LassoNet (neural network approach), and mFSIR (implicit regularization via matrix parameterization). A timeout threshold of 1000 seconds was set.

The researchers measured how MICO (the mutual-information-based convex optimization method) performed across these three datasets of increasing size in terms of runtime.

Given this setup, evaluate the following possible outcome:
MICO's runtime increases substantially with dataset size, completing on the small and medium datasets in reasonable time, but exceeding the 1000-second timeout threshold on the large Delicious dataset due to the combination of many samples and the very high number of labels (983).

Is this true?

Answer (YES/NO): NO